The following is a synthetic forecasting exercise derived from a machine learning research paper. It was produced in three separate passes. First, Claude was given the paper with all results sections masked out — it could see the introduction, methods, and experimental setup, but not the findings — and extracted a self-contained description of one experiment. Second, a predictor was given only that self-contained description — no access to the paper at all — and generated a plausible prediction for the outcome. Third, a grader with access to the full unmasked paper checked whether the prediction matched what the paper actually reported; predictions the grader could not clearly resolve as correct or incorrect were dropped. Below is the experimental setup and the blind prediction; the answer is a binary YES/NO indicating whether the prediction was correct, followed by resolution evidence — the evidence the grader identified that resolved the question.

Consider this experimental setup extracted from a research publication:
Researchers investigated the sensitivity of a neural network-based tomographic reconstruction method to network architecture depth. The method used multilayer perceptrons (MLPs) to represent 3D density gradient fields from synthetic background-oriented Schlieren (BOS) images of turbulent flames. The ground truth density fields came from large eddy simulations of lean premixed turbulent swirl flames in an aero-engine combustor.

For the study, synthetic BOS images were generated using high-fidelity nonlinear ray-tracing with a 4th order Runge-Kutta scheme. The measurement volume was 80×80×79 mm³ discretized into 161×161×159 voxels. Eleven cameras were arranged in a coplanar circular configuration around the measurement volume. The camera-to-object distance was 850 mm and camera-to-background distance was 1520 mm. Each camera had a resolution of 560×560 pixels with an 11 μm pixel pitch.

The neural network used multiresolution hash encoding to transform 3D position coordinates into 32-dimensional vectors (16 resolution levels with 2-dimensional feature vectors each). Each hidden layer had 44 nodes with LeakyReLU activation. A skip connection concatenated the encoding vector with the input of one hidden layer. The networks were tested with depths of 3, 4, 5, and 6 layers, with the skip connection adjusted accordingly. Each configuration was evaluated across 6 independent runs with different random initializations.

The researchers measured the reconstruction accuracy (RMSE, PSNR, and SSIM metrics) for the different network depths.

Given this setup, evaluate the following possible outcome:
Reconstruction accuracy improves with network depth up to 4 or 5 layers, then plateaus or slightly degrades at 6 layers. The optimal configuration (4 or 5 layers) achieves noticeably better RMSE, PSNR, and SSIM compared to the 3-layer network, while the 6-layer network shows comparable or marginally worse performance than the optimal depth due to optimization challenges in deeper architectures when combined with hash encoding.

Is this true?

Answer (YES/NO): NO